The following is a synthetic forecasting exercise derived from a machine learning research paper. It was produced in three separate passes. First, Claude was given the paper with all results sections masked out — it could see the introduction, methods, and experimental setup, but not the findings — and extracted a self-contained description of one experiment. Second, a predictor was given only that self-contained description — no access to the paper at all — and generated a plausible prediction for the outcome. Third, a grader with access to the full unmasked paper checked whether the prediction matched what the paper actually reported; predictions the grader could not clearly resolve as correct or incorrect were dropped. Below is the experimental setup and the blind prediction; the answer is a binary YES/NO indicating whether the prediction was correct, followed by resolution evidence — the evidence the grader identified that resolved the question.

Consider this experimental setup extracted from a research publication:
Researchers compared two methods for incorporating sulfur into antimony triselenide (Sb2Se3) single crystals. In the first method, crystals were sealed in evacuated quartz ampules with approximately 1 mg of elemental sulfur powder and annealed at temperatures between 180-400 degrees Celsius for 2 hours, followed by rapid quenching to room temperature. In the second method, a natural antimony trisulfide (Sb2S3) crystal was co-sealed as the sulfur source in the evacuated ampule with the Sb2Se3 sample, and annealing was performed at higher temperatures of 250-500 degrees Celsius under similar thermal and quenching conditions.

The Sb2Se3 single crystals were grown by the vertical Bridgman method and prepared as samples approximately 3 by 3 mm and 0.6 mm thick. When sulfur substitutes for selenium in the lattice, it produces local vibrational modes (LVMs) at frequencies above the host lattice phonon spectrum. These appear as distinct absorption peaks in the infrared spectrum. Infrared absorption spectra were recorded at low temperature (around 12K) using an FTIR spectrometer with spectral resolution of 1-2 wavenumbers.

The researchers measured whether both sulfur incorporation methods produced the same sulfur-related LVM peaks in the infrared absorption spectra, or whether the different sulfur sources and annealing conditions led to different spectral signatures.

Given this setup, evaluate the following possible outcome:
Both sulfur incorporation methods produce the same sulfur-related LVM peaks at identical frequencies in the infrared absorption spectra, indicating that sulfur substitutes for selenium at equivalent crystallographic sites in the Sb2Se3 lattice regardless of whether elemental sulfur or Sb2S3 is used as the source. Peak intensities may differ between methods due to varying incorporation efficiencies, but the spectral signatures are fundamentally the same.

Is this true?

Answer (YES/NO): NO